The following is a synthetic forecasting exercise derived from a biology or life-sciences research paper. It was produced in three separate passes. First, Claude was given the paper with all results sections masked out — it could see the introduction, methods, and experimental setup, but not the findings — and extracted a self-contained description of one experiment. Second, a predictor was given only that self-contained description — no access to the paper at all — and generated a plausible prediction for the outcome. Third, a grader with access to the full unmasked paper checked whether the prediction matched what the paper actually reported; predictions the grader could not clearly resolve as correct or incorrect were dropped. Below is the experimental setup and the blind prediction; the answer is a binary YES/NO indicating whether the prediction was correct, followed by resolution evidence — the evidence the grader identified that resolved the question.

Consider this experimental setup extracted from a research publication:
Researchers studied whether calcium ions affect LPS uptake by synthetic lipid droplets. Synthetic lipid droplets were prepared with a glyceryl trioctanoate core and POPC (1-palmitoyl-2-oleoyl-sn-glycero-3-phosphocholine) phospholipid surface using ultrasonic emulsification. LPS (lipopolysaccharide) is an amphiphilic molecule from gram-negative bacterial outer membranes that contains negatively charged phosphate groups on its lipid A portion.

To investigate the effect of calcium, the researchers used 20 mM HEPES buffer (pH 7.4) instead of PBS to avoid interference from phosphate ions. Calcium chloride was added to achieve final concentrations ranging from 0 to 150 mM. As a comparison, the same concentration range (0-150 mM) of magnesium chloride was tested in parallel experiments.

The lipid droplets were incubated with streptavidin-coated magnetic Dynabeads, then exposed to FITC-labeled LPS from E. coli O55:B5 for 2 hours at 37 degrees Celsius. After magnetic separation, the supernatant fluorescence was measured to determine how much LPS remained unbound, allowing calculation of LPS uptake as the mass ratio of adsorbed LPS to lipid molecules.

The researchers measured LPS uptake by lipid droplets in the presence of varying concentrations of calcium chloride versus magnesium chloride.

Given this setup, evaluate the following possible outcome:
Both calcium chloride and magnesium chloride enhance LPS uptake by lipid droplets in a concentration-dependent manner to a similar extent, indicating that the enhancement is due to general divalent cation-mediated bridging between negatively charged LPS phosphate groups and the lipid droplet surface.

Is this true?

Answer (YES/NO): NO